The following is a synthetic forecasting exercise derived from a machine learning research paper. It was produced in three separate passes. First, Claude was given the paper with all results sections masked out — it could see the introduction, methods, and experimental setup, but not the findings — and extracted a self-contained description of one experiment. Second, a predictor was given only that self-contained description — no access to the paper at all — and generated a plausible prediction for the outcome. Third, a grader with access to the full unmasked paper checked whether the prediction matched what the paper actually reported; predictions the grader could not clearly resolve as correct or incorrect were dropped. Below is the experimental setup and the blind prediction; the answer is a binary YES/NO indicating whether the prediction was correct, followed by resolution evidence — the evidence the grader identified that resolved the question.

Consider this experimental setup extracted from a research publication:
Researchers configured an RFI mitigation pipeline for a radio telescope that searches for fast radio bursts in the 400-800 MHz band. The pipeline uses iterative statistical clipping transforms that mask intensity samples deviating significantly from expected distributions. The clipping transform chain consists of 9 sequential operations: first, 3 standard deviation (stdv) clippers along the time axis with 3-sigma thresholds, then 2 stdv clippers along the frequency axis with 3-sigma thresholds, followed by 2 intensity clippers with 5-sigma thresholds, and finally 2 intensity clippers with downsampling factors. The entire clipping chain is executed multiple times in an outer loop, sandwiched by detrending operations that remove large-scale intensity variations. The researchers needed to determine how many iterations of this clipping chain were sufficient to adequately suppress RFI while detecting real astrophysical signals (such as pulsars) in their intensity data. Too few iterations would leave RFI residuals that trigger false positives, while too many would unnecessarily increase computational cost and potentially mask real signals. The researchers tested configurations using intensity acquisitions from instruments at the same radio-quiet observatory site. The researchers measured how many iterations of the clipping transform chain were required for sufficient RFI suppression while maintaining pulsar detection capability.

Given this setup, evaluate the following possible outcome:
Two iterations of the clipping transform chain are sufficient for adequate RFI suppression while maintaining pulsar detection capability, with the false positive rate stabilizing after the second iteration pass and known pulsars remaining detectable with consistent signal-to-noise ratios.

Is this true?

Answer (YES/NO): NO